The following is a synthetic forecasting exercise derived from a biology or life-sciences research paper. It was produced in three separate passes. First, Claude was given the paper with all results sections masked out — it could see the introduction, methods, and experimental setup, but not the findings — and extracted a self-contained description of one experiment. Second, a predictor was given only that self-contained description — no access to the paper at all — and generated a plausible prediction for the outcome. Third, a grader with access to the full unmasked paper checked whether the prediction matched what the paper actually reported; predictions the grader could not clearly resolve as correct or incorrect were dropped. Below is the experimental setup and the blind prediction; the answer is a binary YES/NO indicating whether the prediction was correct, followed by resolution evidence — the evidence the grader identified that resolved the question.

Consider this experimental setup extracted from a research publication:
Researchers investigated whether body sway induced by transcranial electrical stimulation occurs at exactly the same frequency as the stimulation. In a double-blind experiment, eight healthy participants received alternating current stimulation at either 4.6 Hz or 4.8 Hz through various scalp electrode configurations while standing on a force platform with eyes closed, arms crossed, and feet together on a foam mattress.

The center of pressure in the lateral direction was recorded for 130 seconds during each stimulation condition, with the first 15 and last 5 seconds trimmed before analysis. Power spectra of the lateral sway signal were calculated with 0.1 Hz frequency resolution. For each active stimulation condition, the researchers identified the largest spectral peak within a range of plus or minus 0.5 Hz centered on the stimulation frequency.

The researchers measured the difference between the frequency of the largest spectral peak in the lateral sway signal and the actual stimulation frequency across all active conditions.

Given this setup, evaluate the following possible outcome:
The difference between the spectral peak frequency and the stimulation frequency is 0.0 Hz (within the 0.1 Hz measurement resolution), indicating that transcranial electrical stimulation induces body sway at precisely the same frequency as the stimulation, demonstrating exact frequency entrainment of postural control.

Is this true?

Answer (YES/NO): YES